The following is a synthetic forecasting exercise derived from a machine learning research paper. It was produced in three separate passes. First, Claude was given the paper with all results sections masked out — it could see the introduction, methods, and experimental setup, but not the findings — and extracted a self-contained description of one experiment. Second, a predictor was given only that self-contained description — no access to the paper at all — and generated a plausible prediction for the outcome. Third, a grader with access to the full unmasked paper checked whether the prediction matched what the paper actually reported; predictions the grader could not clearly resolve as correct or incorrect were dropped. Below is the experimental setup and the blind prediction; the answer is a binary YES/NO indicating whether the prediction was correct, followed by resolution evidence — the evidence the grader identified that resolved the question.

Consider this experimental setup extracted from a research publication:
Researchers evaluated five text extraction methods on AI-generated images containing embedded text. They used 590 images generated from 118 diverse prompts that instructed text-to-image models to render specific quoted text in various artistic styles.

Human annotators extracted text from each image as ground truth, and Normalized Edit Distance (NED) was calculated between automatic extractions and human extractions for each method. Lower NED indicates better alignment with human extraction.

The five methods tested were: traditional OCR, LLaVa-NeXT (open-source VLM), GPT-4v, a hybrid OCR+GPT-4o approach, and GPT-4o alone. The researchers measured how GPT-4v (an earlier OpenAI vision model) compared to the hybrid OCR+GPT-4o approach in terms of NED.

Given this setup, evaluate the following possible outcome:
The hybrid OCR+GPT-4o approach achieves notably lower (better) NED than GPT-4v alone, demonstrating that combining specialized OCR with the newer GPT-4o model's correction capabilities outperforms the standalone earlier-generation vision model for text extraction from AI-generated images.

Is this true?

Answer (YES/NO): NO